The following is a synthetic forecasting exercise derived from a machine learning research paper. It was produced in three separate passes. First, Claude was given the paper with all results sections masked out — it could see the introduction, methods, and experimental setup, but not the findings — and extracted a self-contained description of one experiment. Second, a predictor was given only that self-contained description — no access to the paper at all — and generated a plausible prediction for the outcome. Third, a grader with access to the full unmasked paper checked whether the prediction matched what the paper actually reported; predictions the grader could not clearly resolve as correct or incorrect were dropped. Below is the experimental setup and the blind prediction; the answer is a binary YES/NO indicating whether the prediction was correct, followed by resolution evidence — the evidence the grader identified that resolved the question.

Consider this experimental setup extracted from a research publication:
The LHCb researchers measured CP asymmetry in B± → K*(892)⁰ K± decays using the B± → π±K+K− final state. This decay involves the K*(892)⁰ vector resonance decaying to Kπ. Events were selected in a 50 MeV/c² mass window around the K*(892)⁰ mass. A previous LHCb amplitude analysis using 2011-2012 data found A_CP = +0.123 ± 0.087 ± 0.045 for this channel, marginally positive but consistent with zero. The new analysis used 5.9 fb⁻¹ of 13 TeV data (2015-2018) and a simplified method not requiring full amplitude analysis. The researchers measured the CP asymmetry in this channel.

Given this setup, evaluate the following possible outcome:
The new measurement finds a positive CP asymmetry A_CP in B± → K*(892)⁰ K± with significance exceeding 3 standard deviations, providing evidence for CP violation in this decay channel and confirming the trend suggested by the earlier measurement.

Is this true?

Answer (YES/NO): NO